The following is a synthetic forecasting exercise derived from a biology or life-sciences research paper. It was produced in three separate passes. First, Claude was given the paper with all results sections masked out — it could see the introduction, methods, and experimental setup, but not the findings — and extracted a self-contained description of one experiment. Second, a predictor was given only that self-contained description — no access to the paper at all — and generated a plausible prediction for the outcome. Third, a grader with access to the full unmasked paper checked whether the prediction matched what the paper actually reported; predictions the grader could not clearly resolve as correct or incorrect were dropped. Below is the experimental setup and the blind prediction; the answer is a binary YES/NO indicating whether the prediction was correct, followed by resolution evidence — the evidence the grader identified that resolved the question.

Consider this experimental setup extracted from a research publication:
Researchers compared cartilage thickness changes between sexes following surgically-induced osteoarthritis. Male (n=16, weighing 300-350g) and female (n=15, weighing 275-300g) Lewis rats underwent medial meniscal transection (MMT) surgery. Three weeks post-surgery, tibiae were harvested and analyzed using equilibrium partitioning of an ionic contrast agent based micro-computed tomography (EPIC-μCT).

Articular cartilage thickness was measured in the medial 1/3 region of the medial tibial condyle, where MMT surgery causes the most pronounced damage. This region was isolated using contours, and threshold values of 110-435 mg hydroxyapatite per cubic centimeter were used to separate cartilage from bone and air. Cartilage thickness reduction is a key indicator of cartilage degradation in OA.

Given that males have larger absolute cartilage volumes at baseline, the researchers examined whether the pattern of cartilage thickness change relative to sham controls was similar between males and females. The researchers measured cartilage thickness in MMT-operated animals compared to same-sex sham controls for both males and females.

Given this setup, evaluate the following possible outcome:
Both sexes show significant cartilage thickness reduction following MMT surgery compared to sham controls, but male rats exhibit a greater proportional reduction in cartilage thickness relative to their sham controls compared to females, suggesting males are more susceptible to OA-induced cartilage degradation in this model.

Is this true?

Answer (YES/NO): NO